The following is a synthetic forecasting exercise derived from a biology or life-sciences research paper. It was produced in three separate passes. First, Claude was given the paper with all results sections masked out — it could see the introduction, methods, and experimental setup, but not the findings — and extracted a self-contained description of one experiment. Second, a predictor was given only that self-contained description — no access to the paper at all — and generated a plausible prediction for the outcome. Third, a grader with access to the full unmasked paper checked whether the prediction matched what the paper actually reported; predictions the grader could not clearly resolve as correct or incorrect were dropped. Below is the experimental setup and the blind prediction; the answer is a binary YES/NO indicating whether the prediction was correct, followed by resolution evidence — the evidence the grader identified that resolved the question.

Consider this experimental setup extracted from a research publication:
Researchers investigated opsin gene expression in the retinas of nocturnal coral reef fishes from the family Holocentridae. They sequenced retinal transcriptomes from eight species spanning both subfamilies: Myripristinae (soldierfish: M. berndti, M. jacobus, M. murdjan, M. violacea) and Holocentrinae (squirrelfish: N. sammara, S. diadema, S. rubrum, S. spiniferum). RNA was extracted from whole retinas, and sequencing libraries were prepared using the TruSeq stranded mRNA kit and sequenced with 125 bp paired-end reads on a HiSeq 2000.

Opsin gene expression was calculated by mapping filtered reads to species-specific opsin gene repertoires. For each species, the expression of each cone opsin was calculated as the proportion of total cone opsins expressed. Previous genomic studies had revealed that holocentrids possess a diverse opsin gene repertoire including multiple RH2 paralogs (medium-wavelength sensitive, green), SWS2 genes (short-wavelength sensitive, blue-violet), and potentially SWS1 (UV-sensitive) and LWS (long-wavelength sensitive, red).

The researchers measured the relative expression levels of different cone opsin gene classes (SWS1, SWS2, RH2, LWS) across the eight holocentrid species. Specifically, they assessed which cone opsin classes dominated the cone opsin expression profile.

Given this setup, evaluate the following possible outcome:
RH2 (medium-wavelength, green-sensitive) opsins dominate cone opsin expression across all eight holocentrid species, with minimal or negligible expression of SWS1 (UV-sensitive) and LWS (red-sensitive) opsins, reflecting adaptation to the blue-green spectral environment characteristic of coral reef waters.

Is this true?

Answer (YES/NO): YES